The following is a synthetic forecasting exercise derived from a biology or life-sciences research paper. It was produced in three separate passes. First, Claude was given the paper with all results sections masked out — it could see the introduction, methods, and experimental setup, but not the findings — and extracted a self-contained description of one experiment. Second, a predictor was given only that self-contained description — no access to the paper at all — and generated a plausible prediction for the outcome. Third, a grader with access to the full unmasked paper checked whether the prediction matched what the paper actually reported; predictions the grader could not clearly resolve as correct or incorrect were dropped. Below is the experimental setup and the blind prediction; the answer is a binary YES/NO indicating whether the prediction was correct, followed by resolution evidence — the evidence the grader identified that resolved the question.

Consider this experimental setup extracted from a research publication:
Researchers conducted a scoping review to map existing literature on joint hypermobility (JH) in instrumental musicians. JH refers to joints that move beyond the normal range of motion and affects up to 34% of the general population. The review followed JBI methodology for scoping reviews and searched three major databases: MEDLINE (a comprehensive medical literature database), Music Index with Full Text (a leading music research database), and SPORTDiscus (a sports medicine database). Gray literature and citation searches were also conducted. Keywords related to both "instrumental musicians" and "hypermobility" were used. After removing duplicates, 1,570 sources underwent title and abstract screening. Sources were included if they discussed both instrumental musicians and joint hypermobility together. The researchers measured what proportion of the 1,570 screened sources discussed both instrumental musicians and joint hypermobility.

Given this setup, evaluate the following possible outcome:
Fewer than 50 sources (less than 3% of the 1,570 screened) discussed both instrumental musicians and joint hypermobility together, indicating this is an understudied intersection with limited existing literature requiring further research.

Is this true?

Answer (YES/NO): NO